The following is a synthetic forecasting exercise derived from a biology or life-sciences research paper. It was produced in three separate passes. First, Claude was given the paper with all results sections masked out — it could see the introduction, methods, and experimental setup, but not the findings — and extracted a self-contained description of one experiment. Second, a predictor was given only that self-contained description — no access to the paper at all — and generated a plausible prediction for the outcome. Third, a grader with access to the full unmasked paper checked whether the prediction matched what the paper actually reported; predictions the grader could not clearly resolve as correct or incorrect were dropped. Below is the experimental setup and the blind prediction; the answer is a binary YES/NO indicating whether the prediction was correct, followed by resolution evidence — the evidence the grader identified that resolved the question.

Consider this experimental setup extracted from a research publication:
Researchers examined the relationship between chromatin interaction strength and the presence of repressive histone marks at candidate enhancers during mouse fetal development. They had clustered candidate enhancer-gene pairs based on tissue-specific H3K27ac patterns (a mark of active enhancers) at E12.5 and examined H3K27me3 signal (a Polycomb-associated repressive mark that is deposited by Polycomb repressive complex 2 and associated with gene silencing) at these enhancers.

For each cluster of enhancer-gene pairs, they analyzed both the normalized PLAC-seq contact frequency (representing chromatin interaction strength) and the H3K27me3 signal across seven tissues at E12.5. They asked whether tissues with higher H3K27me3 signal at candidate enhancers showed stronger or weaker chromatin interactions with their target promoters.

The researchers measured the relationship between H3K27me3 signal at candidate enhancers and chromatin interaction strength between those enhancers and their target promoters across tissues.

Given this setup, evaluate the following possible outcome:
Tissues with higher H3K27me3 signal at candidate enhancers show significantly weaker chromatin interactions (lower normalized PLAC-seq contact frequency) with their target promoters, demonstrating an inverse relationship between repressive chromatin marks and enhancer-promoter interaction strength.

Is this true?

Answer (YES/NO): YES